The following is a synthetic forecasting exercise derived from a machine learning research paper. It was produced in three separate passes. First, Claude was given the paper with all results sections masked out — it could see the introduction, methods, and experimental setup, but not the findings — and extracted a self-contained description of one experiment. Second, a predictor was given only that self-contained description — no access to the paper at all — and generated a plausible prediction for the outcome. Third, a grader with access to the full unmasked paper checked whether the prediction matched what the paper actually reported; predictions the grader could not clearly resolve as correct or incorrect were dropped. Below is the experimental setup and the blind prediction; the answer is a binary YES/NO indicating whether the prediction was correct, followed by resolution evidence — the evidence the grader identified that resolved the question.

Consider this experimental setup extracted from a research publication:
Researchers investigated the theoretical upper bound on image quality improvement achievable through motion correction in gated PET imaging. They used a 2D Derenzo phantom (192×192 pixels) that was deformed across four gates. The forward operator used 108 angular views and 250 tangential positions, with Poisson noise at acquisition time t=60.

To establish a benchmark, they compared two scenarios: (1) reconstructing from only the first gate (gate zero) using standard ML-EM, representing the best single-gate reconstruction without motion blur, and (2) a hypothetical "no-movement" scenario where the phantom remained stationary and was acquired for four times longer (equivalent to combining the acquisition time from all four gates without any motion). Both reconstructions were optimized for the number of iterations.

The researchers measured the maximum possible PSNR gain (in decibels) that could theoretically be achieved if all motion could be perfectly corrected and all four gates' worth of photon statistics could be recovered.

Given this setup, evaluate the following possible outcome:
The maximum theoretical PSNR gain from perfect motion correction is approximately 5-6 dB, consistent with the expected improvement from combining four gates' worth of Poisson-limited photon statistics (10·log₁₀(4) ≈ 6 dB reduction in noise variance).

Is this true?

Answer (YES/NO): NO